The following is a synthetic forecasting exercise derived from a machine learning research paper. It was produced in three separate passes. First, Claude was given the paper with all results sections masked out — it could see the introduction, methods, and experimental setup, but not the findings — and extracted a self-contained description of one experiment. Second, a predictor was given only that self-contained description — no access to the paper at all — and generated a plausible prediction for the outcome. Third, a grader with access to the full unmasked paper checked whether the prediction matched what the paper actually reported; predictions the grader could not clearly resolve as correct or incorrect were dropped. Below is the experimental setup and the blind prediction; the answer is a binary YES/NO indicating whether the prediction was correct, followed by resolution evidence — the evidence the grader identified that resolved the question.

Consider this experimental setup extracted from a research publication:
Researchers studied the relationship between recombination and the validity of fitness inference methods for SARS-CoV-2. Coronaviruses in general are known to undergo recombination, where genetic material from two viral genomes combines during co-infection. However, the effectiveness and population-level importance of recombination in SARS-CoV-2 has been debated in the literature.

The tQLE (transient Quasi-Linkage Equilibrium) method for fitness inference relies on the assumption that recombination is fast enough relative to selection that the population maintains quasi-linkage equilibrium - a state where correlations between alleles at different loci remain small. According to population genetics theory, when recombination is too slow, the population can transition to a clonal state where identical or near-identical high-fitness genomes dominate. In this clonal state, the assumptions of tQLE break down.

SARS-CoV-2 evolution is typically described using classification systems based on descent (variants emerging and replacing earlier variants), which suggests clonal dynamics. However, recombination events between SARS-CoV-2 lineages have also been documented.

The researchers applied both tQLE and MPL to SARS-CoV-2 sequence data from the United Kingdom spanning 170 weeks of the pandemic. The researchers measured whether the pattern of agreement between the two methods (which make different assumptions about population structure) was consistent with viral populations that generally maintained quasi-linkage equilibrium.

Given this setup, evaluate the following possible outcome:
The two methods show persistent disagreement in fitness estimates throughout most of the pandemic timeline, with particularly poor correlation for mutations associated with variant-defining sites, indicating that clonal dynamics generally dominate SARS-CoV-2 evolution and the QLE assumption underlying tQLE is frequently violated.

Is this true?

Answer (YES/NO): NO